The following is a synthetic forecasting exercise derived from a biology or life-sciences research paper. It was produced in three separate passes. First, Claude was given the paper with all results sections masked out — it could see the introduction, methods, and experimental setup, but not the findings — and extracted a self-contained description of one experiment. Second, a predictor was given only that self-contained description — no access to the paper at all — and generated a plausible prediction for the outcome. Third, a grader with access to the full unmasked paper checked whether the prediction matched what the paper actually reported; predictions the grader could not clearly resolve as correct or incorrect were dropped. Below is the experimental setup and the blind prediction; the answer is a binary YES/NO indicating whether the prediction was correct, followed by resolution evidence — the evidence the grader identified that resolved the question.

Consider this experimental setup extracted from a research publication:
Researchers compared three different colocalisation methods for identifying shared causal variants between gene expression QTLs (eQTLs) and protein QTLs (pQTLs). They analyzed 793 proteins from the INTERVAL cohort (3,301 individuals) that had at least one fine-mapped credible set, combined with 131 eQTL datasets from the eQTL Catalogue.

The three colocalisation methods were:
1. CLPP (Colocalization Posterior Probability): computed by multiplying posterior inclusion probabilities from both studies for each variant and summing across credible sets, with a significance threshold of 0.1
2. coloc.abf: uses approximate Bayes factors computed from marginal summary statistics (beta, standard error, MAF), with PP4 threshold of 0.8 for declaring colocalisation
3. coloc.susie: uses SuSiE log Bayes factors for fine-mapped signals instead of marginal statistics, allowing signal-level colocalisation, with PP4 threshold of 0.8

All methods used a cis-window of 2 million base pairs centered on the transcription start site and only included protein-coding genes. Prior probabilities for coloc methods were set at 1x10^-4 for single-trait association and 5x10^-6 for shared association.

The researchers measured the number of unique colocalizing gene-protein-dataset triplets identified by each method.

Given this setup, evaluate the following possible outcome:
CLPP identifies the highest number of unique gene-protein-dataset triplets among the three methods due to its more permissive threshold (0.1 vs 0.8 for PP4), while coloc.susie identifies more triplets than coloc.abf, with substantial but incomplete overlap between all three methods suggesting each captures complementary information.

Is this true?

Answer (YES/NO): NO